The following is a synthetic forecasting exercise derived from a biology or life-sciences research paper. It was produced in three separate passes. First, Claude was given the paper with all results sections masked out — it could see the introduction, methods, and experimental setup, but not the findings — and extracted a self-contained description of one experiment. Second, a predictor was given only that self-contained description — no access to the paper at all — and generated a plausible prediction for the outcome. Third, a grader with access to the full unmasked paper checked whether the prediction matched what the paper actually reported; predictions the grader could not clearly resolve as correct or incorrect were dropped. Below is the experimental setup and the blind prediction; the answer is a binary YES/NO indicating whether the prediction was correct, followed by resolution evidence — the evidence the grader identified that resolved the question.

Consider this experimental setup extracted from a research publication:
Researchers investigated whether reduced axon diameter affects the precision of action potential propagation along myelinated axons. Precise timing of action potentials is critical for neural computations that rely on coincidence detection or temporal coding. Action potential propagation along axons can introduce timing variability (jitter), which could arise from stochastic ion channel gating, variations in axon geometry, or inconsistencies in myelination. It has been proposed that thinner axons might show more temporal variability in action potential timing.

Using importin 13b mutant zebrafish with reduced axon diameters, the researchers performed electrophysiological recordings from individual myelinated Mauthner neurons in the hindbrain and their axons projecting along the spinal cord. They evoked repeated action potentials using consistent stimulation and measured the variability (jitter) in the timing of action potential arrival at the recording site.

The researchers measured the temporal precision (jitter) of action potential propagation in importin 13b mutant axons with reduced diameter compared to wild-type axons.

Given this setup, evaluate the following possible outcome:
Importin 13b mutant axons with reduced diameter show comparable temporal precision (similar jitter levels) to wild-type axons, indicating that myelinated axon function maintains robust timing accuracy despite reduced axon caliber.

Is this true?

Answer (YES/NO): YES